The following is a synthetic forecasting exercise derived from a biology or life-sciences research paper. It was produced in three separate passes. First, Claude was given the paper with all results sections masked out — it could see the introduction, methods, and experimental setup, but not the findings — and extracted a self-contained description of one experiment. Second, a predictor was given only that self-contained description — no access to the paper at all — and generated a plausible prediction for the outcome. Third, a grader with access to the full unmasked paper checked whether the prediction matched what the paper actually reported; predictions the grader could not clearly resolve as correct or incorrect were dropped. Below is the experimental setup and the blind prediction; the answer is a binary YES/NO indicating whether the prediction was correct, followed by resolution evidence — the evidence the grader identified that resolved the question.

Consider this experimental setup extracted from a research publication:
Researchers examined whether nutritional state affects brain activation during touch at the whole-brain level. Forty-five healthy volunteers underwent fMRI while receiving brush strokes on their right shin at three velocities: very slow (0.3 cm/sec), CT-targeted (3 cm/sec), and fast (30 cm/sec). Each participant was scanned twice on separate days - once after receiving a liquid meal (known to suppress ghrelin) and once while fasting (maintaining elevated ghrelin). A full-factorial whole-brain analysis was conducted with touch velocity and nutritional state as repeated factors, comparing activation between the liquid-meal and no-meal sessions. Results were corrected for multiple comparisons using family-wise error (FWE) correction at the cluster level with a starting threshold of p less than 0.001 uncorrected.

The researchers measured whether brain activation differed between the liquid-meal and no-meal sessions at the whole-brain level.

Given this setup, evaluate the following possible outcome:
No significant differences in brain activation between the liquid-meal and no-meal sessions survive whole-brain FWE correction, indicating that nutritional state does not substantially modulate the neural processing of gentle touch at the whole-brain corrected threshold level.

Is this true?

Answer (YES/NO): NO